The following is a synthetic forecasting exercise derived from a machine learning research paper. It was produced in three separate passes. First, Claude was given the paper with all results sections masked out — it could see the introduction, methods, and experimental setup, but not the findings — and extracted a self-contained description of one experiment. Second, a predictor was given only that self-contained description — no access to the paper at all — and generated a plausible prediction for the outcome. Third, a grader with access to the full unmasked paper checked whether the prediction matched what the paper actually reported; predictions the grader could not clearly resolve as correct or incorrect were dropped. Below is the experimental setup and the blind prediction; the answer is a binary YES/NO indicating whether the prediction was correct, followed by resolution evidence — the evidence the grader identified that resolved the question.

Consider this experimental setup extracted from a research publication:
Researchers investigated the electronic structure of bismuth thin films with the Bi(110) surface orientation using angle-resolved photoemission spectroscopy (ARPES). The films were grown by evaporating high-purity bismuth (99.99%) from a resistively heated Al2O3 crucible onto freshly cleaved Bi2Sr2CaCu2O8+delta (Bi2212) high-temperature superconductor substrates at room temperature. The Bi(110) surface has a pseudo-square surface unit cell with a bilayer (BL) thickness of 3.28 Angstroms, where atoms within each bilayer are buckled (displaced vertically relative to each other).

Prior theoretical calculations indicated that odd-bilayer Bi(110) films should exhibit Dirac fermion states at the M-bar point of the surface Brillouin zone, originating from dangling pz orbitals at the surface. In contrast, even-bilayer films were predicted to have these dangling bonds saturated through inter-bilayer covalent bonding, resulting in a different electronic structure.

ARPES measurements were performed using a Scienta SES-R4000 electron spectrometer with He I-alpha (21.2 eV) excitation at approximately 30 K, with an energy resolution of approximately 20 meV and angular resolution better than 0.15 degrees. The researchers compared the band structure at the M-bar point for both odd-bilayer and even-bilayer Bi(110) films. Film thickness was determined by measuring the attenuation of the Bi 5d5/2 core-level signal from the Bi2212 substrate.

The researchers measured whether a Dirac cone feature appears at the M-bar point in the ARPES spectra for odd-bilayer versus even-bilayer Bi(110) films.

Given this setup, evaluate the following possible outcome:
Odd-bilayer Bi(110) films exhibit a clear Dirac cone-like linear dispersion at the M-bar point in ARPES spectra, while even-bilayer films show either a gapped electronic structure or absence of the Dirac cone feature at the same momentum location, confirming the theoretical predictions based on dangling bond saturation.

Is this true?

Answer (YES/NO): YES